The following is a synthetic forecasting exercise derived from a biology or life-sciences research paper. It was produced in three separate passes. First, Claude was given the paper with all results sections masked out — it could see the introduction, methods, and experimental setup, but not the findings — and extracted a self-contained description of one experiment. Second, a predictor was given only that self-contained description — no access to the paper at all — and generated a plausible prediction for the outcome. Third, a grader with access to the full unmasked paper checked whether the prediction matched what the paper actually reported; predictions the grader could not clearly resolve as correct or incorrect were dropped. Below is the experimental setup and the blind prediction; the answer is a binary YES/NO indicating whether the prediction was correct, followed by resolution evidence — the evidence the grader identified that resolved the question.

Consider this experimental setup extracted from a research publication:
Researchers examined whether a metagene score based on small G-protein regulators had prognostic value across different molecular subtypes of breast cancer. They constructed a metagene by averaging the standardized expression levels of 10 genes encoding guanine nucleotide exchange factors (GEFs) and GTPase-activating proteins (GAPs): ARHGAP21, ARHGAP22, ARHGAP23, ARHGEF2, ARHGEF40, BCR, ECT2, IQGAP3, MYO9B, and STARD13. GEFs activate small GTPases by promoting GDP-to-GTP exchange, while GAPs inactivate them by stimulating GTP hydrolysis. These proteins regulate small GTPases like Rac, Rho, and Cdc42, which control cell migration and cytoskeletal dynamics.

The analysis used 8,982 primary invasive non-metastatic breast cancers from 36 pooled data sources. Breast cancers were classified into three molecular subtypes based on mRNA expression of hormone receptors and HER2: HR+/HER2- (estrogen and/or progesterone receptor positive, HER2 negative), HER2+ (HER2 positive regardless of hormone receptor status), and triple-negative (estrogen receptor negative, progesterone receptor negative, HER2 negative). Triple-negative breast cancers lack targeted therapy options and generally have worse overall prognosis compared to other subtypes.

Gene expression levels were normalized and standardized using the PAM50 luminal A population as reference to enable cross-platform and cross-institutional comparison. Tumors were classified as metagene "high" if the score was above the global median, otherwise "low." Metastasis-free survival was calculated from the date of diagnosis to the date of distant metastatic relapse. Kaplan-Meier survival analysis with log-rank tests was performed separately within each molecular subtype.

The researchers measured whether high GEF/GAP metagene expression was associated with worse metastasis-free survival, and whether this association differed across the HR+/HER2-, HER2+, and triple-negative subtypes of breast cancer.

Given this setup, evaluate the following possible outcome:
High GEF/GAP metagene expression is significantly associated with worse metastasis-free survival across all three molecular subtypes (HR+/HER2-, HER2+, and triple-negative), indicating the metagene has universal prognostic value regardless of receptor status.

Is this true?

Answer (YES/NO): NO